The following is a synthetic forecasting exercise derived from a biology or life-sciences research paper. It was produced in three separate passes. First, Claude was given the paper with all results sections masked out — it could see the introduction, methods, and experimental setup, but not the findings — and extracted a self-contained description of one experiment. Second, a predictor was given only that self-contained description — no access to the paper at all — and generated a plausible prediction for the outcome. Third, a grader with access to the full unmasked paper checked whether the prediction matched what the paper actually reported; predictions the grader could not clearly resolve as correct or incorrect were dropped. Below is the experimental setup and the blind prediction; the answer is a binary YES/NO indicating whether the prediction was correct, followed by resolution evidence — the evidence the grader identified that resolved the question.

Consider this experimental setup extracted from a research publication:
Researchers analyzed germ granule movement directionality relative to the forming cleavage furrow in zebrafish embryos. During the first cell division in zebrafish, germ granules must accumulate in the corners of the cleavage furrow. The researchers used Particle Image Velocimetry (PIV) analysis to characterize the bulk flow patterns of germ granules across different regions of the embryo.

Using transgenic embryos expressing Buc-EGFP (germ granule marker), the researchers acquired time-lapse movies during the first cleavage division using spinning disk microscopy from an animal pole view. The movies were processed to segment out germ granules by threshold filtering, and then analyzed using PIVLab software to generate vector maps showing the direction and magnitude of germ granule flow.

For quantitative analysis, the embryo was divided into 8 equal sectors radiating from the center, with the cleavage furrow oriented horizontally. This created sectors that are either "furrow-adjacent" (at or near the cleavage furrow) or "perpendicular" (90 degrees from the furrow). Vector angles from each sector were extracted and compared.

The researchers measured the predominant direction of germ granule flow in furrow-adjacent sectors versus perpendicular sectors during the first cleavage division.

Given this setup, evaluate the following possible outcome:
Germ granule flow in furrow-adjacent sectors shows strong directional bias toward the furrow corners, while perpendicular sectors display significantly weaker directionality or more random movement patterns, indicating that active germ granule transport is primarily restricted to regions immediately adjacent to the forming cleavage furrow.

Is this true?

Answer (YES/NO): NO